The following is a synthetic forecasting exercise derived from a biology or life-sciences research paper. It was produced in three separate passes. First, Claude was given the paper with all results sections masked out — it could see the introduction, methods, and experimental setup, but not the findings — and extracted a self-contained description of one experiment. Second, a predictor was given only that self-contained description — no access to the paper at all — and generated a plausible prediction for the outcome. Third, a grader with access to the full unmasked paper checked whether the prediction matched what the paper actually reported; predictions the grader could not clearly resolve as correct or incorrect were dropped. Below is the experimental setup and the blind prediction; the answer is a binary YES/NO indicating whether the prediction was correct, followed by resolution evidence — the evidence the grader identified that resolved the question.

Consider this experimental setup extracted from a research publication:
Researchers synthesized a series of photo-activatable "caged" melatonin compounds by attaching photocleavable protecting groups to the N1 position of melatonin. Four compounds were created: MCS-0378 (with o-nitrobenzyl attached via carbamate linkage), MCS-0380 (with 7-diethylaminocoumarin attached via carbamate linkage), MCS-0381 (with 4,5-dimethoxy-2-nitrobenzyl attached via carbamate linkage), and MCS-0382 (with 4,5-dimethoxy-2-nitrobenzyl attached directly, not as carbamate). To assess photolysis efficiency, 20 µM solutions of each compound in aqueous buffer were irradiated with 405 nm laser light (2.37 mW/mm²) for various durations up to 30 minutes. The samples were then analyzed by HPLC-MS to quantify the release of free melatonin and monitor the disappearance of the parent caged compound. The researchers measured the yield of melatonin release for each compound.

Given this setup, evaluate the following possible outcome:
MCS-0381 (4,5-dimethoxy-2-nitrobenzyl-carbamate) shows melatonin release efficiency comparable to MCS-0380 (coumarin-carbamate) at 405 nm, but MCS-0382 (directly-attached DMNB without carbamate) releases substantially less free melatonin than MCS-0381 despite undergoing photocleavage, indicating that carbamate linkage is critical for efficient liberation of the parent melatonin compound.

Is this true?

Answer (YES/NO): NO